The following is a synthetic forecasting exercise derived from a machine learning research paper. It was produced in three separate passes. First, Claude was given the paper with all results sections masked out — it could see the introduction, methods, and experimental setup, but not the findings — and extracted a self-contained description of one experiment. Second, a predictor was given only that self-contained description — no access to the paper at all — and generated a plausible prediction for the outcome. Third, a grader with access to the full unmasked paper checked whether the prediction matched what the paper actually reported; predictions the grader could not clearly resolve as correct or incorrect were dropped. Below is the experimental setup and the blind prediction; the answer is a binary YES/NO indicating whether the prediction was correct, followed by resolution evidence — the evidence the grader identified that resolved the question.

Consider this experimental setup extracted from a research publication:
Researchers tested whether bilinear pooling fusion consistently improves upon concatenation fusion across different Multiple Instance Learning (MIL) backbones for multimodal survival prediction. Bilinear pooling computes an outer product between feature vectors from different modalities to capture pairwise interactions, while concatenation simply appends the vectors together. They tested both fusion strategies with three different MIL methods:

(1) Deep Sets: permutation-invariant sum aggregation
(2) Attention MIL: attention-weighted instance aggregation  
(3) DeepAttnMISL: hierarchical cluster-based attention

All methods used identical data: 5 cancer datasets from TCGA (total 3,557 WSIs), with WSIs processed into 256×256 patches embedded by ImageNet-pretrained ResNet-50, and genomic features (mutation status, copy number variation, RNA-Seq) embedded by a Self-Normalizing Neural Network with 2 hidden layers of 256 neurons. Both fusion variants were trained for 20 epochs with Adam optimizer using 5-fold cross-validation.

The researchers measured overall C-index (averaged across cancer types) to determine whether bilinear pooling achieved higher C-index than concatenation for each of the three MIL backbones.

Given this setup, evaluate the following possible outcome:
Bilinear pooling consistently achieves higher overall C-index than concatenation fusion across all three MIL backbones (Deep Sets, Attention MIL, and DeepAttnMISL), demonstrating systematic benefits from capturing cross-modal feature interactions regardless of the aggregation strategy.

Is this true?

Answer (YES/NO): NO